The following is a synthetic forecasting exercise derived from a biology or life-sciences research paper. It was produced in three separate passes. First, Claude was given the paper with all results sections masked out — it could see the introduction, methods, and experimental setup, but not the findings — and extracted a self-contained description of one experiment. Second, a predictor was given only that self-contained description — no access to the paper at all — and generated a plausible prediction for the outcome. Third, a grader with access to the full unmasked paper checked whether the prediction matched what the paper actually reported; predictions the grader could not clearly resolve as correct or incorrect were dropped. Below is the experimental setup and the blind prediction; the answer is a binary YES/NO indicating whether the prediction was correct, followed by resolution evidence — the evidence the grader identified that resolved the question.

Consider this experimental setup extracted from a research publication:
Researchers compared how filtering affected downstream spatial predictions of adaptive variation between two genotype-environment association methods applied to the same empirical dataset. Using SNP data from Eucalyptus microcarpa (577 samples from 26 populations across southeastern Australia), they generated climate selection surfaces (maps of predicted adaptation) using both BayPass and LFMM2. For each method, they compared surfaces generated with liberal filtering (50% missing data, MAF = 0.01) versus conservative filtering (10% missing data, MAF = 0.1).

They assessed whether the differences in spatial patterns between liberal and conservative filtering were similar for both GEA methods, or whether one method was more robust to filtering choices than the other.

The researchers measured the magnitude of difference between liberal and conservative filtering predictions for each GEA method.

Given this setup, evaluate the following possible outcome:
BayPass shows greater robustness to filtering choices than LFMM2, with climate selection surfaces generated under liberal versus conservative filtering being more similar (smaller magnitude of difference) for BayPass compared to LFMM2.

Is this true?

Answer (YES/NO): YES